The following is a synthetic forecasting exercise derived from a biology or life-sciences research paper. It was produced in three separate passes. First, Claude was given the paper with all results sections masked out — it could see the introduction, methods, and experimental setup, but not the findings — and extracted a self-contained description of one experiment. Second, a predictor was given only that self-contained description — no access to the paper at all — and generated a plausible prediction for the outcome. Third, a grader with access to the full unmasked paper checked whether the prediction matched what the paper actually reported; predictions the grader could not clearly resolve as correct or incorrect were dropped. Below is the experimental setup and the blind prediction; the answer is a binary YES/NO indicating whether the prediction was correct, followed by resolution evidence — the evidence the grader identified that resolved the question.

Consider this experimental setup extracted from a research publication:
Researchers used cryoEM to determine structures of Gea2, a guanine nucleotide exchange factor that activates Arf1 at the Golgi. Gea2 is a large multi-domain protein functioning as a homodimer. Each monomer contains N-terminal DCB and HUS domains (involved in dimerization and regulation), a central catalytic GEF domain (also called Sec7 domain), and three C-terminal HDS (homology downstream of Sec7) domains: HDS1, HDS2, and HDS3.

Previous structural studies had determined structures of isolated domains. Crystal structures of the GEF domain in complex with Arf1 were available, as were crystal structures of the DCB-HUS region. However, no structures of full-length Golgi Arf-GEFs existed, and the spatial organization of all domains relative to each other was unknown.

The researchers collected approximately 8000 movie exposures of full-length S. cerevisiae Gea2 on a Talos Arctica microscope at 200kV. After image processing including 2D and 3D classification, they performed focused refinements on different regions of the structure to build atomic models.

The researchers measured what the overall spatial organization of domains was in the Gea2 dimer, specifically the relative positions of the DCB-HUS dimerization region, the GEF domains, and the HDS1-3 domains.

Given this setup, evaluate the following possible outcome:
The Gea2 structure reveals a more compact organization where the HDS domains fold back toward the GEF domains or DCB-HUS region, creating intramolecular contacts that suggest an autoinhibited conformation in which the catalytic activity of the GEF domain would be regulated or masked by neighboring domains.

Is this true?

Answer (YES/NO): NO